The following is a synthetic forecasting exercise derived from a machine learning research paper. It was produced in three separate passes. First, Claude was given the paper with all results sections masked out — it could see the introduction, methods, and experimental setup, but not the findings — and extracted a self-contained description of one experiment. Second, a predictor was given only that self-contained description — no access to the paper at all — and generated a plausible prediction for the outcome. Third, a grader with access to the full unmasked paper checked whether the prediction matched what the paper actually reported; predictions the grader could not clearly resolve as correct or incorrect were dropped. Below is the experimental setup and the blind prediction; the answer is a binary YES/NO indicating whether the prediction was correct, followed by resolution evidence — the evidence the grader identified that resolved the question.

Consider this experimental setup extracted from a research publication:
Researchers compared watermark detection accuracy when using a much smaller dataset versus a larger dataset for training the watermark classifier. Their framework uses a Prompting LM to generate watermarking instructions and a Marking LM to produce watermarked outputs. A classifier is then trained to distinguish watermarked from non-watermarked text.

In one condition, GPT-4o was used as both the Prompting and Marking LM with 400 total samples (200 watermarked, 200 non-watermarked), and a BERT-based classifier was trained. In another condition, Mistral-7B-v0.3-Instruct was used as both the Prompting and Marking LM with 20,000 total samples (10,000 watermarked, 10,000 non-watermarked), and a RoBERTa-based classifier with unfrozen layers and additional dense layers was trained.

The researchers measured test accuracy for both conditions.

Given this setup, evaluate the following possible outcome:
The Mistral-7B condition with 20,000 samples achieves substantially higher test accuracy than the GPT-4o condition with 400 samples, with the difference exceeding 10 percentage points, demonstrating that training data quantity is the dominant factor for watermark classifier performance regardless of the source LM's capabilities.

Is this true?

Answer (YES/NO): NO